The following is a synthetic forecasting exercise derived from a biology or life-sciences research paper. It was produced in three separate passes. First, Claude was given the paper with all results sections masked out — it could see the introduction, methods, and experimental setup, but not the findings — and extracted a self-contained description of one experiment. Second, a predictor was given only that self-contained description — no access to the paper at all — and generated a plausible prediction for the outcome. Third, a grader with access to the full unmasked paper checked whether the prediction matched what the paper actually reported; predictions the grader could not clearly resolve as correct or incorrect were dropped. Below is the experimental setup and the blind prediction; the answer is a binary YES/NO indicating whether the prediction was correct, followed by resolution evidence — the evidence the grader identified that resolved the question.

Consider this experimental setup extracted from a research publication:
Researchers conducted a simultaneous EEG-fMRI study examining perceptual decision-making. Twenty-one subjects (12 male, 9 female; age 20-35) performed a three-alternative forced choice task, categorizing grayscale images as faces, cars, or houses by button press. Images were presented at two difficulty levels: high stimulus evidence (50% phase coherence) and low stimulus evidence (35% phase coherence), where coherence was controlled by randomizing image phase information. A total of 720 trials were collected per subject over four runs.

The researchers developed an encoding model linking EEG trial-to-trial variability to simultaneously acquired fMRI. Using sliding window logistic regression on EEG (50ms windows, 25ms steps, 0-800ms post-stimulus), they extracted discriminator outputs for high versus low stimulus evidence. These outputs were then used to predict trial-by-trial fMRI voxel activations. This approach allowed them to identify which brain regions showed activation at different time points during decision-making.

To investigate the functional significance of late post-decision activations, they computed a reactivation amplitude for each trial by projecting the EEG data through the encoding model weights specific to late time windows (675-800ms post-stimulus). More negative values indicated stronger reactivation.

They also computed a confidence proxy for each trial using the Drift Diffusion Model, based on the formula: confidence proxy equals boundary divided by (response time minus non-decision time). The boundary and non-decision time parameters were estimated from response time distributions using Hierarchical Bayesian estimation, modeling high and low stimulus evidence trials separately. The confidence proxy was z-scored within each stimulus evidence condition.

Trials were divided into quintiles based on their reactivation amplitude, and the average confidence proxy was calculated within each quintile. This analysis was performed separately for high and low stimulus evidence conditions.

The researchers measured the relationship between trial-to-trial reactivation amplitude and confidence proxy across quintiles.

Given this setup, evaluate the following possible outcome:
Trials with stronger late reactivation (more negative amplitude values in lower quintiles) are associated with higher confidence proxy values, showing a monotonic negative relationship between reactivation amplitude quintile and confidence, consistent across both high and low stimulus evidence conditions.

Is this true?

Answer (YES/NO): NO